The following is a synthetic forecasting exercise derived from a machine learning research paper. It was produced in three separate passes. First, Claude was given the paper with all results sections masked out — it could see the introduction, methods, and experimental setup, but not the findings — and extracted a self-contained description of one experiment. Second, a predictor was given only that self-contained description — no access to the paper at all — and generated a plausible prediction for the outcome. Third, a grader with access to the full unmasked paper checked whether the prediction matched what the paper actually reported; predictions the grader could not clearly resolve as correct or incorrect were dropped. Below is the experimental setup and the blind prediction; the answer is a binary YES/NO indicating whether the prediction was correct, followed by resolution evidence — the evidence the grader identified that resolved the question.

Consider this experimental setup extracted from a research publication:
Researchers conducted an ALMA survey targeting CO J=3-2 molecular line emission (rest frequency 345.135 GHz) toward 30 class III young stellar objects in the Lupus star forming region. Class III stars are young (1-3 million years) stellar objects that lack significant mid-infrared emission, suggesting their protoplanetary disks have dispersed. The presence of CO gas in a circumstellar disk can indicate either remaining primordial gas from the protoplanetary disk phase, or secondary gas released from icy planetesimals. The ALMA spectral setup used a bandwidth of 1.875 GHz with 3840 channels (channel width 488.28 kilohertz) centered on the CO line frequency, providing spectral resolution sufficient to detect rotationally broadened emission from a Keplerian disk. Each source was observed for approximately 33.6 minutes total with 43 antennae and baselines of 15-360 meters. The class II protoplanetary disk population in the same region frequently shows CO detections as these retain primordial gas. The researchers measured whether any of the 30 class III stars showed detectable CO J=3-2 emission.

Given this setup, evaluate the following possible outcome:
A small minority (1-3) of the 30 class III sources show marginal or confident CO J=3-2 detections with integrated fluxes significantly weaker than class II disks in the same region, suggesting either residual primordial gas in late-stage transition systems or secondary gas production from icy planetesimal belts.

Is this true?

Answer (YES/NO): YES